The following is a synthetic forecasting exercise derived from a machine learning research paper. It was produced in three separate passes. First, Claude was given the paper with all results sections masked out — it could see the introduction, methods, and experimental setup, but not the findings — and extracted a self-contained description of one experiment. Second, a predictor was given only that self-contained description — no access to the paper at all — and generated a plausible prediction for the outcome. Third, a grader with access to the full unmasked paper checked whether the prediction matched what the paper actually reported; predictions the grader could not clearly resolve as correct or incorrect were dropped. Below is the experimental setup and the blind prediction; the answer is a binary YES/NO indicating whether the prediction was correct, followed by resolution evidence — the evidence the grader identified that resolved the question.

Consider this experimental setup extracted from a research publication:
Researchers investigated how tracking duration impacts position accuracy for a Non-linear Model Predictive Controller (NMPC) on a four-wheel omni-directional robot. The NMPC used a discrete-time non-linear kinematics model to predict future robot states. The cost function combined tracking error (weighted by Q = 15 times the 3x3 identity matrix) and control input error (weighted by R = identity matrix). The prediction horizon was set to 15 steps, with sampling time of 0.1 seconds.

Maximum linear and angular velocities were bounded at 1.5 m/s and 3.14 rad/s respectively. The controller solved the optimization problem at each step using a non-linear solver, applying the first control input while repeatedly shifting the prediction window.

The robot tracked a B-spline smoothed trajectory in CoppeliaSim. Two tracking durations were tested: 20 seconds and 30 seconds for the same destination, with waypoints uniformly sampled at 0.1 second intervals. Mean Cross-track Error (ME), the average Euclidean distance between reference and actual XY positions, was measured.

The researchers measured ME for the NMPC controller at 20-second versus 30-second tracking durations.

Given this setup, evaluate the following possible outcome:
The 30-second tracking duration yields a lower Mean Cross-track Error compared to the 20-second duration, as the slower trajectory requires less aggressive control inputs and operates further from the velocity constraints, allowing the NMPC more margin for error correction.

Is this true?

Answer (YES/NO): YES